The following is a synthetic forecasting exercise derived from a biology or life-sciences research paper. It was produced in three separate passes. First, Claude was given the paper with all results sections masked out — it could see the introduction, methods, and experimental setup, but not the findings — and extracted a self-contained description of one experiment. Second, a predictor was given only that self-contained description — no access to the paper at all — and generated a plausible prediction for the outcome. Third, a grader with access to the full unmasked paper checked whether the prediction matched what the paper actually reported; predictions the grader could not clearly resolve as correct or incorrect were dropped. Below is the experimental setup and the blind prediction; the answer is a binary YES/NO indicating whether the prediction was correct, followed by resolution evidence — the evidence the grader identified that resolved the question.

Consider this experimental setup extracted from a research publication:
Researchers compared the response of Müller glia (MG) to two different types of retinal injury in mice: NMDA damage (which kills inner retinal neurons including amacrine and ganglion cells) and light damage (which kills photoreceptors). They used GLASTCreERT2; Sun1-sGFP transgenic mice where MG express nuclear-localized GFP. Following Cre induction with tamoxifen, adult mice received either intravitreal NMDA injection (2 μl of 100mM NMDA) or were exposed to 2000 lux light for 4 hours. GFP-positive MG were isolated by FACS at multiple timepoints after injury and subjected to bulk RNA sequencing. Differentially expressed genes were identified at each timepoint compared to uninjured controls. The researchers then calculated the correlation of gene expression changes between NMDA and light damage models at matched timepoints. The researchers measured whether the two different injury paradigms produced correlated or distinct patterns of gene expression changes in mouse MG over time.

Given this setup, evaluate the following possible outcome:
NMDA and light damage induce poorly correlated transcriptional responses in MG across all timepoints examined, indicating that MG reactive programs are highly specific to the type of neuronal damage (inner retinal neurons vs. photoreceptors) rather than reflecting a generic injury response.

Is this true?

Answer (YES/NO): NO